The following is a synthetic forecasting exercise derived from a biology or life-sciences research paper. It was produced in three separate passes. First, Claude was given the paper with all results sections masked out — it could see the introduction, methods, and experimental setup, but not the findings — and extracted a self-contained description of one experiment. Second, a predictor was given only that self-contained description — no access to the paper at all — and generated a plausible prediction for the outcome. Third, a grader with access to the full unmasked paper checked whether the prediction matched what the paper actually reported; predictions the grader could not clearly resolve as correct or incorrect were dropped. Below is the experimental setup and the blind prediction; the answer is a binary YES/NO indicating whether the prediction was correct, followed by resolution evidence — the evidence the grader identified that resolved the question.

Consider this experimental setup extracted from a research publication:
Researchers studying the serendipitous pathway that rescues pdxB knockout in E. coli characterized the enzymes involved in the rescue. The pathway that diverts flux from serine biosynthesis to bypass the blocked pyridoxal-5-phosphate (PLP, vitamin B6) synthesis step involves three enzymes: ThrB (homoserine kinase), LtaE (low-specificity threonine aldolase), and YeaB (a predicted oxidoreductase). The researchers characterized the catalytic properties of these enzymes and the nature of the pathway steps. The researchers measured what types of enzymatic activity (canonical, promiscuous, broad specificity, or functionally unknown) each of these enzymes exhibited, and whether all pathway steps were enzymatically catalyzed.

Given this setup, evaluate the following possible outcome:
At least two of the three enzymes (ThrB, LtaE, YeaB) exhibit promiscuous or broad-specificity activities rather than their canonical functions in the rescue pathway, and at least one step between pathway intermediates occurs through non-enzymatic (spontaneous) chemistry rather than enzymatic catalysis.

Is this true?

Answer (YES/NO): YES